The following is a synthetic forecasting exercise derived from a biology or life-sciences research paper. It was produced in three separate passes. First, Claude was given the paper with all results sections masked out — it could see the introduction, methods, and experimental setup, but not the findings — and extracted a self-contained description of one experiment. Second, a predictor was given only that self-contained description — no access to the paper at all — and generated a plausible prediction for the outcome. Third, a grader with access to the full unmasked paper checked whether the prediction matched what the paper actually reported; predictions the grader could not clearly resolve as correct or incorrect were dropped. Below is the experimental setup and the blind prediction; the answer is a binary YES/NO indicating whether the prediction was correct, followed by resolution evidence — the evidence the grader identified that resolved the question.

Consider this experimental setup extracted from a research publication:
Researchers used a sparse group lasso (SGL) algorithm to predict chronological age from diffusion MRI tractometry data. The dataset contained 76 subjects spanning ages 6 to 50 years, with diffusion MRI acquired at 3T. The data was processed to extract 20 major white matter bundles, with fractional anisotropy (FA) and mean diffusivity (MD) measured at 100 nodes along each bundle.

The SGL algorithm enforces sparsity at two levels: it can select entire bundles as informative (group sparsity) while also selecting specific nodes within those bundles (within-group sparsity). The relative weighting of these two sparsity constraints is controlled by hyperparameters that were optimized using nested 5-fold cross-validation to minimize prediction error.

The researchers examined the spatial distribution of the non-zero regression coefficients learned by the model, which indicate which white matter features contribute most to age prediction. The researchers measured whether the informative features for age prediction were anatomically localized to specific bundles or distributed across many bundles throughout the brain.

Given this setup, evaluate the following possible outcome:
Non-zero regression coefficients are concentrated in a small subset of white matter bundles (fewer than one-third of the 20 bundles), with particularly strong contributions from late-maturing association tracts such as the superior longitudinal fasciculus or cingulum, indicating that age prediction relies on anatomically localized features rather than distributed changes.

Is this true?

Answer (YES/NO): NO